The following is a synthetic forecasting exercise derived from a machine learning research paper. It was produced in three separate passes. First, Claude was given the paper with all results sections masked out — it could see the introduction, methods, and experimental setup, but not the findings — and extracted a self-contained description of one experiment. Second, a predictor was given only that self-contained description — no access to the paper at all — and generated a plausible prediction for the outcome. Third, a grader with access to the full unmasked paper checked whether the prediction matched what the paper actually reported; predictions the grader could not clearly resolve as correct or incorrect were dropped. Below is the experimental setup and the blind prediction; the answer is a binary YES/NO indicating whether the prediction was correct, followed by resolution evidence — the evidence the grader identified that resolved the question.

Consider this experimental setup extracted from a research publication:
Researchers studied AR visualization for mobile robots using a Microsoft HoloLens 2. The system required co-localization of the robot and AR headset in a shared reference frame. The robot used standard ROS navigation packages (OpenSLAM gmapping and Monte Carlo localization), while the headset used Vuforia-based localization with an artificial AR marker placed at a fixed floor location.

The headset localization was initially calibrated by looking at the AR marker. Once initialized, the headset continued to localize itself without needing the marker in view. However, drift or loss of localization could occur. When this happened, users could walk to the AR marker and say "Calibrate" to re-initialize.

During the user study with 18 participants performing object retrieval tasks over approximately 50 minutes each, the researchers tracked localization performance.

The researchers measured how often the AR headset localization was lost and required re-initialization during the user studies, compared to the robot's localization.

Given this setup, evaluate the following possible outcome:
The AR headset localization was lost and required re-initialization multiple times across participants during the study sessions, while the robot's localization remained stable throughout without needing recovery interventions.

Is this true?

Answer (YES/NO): YES